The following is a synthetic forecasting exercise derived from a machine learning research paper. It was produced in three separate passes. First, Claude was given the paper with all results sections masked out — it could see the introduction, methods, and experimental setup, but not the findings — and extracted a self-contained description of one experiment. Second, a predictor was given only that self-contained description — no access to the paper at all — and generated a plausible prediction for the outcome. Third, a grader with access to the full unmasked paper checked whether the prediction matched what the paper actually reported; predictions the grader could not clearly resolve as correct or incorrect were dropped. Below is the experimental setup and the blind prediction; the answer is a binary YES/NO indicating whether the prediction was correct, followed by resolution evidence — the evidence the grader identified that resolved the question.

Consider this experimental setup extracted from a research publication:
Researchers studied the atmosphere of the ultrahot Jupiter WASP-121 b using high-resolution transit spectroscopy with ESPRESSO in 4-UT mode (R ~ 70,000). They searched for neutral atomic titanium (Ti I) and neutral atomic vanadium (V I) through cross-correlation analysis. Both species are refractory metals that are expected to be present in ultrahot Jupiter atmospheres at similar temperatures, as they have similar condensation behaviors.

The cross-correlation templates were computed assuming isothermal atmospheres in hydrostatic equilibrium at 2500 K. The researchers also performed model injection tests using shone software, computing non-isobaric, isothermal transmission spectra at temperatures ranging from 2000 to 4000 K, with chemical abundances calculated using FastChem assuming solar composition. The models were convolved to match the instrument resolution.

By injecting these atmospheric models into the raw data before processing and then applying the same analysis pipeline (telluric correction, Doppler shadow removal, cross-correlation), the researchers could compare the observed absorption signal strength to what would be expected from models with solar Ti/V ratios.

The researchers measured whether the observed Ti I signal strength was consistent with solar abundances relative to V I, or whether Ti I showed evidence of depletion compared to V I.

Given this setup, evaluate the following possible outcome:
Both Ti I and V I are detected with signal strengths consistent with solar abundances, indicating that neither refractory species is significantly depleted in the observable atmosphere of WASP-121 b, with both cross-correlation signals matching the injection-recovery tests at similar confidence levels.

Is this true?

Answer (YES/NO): NO